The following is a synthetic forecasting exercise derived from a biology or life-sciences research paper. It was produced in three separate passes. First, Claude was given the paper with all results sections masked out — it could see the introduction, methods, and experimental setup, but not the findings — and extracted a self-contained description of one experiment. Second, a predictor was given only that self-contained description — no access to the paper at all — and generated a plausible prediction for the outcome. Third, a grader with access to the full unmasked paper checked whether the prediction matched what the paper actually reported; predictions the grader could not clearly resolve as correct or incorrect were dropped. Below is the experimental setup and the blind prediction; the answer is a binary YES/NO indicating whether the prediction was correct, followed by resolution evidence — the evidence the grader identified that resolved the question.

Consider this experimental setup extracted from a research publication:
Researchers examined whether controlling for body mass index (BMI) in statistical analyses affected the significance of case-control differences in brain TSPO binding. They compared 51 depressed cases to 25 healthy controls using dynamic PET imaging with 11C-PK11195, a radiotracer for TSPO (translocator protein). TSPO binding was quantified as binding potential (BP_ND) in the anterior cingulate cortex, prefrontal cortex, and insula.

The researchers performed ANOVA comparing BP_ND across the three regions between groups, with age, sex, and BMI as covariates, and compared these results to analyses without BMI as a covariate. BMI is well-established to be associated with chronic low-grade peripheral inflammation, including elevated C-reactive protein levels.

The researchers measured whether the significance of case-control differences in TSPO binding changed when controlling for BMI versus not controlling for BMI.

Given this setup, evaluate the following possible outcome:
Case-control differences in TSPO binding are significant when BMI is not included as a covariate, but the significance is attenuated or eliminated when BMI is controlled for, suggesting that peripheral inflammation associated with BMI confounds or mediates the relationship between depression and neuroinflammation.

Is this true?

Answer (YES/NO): NO